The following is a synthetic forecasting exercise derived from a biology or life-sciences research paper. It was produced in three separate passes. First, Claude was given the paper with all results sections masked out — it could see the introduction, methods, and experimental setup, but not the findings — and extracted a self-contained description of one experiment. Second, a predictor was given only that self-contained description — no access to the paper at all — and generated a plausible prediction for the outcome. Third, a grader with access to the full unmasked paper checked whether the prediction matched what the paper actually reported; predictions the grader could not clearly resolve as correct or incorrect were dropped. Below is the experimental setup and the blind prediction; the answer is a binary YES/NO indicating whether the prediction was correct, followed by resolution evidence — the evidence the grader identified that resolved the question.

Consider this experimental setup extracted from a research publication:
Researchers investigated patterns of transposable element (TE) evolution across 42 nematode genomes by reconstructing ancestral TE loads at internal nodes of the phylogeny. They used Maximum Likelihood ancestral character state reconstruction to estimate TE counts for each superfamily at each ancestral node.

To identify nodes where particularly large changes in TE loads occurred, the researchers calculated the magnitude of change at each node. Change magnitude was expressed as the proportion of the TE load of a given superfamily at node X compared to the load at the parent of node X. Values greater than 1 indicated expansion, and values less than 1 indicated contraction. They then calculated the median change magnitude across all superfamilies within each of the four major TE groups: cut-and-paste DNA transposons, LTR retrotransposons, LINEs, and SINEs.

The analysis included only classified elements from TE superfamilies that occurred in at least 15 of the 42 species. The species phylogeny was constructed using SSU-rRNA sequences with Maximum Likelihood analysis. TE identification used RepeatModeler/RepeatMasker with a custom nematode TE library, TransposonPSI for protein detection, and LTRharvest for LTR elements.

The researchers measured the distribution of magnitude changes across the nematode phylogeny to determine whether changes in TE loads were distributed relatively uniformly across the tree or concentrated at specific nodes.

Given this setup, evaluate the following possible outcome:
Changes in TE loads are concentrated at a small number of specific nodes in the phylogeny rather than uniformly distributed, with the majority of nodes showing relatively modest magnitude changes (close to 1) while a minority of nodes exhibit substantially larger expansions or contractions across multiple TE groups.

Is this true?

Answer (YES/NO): NO